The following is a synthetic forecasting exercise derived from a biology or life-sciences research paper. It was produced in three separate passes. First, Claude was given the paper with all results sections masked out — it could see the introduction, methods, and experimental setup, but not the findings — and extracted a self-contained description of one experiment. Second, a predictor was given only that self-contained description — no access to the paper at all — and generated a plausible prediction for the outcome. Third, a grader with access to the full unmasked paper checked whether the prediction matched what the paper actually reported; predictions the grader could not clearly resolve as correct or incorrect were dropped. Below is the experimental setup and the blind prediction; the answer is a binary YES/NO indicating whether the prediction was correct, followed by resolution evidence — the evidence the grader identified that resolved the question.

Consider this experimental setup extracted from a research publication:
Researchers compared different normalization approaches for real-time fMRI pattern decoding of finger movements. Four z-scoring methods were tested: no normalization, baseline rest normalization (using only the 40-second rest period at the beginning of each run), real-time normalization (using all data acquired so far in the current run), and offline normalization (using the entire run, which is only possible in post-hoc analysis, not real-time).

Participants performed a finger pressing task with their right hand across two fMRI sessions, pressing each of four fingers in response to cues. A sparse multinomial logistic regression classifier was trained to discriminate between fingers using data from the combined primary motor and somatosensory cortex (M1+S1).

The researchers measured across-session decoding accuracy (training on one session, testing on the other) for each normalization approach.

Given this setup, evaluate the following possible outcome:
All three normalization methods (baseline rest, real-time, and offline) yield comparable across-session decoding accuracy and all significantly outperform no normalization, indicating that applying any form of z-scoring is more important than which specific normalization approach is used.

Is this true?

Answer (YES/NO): NO